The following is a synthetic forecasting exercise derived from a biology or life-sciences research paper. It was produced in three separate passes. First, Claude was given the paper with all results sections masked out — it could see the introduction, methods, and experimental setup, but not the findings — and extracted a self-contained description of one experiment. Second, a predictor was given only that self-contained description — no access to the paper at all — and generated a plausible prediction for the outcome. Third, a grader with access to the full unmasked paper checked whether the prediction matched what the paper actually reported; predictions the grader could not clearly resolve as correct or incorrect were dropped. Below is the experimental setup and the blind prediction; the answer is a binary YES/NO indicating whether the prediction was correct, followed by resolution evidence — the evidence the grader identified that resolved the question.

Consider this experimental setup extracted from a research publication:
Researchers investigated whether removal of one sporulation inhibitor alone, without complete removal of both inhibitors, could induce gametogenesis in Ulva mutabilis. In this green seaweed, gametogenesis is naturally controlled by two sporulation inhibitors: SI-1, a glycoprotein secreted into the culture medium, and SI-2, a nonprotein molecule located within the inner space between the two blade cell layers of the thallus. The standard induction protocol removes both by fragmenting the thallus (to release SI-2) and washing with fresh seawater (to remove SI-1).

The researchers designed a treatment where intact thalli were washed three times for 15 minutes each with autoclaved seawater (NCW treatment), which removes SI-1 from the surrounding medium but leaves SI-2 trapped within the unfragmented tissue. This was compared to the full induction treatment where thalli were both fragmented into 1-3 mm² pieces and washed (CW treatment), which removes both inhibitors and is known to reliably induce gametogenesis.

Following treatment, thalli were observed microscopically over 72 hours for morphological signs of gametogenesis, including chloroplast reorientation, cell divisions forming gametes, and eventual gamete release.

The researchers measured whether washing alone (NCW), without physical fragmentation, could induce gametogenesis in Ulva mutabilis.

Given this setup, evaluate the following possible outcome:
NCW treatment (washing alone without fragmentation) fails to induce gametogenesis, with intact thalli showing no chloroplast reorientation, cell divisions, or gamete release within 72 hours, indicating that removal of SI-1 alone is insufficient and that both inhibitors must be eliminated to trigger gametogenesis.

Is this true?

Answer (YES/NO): NO